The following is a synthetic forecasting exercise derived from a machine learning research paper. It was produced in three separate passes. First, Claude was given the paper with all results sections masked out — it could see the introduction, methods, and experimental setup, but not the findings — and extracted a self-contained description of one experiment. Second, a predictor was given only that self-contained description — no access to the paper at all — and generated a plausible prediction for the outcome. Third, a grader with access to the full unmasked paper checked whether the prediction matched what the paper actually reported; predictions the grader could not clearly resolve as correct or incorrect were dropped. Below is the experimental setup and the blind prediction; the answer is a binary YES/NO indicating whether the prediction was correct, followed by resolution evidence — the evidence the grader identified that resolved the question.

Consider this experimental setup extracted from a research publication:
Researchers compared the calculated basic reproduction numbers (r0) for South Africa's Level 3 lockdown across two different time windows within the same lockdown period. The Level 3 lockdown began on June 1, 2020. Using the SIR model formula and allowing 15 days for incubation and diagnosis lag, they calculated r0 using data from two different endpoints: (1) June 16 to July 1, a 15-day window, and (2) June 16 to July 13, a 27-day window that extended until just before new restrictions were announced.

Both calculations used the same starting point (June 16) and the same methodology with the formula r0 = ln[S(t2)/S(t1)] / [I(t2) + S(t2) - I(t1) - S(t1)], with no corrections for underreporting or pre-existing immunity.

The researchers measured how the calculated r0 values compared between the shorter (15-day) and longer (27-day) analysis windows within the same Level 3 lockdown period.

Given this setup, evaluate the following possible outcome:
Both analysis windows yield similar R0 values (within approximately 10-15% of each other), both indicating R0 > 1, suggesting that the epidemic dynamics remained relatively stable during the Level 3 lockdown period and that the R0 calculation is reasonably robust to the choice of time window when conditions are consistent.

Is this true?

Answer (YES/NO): YES